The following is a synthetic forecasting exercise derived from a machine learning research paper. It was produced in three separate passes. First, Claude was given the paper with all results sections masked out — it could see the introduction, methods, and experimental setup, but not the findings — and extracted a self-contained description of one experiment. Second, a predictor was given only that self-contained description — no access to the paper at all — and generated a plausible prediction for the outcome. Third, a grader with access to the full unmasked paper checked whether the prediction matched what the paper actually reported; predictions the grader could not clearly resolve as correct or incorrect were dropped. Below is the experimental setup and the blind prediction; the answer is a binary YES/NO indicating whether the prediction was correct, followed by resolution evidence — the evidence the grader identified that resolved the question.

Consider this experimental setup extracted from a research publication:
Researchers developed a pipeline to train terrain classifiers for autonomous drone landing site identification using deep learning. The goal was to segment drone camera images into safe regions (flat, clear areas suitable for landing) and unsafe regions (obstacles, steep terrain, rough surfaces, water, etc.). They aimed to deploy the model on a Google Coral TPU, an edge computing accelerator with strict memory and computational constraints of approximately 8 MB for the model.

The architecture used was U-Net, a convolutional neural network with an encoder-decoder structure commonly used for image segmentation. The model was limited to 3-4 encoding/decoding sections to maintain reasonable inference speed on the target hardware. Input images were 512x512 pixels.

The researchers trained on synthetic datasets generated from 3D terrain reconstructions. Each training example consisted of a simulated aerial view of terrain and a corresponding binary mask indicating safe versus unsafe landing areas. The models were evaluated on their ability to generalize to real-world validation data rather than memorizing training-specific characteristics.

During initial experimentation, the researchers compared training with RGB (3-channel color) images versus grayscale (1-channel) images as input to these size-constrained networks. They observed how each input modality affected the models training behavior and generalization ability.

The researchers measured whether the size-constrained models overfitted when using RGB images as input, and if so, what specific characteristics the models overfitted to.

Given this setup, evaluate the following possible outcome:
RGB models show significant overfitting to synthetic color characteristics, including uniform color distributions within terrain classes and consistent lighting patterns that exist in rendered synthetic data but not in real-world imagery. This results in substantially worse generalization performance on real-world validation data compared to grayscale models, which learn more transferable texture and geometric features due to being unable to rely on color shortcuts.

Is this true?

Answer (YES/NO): NO